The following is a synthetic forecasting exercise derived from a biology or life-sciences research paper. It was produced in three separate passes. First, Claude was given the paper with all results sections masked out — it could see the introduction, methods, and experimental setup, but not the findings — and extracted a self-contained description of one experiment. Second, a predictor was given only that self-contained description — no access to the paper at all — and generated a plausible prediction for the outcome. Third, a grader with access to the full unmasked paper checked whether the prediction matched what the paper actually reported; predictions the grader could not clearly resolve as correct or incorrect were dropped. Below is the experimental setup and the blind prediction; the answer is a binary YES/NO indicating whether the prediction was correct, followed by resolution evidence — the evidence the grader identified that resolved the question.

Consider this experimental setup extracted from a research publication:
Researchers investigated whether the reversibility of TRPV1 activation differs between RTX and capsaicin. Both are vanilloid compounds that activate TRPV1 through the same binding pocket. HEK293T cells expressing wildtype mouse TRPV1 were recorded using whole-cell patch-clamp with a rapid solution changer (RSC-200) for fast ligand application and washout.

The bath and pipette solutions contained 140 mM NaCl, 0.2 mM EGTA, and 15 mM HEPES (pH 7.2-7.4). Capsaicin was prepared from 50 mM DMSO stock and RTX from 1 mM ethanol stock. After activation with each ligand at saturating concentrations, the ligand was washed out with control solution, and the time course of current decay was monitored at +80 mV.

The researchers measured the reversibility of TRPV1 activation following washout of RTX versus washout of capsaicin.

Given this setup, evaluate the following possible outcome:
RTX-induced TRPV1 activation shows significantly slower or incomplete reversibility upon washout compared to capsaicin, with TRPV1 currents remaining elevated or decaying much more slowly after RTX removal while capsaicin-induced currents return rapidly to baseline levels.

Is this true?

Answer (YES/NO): YES